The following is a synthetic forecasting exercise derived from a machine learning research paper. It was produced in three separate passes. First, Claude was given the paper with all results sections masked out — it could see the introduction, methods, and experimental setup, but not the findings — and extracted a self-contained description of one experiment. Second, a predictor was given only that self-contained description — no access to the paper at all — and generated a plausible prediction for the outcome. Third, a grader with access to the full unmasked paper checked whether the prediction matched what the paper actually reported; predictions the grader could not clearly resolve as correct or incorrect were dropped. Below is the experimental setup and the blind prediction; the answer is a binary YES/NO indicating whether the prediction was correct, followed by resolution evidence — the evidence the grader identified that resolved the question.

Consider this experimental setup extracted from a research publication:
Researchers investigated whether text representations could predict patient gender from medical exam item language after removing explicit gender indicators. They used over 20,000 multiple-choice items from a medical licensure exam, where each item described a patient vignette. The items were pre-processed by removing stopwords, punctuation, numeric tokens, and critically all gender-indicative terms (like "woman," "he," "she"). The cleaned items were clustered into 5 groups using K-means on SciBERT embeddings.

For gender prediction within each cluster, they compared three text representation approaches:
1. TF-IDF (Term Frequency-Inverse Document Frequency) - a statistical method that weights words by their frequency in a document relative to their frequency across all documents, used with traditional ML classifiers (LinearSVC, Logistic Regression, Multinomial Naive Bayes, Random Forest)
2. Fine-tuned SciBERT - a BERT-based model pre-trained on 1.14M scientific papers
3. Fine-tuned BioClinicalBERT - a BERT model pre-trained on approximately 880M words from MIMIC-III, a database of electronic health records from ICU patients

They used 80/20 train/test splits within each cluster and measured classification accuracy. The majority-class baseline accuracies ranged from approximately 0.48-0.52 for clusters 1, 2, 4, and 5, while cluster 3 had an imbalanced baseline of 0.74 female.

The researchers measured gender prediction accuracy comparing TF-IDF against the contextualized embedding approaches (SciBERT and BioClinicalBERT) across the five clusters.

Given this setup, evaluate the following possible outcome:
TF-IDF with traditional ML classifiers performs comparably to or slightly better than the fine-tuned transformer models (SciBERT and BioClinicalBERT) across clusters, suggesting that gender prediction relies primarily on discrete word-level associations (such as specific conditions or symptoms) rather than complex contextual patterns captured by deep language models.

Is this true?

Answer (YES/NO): NO